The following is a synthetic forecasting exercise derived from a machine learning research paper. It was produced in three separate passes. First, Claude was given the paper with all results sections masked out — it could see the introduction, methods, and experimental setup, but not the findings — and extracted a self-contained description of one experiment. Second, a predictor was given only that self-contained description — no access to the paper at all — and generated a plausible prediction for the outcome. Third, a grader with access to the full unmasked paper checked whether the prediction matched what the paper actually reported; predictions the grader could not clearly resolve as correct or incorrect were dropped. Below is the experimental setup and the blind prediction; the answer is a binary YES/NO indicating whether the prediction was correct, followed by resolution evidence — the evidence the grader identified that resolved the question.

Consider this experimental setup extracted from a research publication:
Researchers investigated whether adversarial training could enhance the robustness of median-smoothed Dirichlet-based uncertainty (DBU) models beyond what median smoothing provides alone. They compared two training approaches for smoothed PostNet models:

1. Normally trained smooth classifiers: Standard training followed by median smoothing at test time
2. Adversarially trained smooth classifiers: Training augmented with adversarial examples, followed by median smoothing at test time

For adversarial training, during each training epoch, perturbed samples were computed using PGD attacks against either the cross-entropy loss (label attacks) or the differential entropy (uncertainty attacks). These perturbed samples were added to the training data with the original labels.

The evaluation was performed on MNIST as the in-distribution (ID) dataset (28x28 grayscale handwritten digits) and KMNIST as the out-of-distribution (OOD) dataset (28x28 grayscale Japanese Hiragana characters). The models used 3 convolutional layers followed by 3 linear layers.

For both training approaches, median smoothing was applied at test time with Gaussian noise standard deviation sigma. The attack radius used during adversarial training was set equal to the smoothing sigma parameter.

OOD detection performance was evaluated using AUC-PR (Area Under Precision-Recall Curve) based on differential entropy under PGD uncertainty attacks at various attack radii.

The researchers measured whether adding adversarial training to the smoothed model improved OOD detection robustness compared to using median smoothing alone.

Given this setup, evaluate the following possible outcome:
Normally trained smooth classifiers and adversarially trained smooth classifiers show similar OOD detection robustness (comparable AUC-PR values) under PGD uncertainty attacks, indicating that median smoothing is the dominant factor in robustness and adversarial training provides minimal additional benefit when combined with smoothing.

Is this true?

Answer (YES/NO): YES